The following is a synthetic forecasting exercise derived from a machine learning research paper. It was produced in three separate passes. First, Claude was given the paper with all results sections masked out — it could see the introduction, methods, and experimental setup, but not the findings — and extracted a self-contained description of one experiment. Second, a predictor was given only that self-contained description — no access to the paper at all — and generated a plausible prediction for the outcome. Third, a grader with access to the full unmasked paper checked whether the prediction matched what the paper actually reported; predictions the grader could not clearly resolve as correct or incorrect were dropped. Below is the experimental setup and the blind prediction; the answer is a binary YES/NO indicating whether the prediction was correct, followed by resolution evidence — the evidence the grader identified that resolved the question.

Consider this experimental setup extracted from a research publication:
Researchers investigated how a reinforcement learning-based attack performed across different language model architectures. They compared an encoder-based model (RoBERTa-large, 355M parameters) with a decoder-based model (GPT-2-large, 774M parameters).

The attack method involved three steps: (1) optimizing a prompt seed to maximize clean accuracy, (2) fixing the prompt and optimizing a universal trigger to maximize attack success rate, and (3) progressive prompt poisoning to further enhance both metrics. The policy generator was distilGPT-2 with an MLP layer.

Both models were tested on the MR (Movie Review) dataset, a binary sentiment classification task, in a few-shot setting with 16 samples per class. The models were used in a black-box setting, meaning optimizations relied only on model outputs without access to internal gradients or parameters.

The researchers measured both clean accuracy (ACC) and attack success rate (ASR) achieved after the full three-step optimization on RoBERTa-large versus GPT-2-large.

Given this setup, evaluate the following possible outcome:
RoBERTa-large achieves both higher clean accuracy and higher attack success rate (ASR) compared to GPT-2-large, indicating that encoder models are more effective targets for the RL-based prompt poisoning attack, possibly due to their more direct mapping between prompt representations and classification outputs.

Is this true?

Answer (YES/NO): NO